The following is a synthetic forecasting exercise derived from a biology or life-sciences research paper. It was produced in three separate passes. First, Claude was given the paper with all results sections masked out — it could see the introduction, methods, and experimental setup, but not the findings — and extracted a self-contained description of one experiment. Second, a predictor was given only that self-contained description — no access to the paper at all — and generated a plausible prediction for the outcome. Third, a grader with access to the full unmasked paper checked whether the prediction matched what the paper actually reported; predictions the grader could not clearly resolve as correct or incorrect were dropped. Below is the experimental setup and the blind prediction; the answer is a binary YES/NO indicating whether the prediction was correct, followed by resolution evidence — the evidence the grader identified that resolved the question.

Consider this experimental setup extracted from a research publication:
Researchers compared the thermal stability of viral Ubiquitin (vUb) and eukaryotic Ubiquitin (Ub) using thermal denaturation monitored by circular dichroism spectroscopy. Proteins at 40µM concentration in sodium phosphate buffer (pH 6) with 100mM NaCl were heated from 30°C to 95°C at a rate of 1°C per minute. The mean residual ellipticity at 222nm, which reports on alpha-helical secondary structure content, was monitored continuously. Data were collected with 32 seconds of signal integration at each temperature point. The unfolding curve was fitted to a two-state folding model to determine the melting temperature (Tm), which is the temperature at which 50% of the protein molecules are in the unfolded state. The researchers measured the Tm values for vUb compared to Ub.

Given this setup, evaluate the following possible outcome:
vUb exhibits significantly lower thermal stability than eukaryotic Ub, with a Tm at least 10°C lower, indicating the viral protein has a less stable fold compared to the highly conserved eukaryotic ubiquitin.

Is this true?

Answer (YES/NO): YES